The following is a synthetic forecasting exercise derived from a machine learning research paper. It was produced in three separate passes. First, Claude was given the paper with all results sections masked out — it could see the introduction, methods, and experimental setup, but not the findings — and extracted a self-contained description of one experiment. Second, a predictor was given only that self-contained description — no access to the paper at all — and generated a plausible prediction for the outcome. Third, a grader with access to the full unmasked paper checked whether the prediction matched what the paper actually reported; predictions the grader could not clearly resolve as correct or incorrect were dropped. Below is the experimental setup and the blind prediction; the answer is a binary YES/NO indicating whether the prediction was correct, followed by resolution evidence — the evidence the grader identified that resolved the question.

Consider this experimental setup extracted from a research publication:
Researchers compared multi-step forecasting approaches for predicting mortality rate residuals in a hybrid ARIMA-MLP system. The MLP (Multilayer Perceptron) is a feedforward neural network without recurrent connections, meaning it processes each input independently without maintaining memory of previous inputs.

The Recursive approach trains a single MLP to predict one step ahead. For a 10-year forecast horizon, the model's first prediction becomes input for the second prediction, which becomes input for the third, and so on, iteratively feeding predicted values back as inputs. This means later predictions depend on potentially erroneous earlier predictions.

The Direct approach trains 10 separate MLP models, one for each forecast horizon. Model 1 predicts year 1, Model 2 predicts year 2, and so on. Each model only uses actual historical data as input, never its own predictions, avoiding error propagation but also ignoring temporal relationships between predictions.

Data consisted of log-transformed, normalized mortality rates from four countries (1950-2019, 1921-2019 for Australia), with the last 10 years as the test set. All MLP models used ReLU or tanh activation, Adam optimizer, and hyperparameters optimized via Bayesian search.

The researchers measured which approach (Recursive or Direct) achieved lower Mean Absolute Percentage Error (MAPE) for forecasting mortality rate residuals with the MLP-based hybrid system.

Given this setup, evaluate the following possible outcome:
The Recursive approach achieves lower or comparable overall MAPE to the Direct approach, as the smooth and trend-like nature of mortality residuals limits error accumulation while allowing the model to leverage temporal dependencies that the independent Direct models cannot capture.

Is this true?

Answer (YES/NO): YES